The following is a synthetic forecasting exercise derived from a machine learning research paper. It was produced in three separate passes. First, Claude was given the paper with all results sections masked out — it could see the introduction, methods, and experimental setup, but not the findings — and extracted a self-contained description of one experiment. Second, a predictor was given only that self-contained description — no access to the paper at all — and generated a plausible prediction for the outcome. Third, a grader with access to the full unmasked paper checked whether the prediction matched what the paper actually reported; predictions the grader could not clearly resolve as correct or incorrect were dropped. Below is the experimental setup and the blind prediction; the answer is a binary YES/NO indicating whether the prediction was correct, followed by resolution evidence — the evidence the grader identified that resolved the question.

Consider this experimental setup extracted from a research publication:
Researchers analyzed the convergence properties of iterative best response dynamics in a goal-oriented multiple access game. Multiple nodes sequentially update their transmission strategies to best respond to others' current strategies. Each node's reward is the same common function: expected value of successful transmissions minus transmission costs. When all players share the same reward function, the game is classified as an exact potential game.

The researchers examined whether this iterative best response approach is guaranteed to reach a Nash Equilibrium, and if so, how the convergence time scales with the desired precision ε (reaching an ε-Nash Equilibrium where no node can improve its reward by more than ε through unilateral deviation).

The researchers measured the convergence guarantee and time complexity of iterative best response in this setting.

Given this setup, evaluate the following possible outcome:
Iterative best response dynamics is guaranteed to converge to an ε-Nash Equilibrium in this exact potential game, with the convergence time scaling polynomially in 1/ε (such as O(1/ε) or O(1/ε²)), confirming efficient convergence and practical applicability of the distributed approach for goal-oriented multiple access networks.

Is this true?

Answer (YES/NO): YES